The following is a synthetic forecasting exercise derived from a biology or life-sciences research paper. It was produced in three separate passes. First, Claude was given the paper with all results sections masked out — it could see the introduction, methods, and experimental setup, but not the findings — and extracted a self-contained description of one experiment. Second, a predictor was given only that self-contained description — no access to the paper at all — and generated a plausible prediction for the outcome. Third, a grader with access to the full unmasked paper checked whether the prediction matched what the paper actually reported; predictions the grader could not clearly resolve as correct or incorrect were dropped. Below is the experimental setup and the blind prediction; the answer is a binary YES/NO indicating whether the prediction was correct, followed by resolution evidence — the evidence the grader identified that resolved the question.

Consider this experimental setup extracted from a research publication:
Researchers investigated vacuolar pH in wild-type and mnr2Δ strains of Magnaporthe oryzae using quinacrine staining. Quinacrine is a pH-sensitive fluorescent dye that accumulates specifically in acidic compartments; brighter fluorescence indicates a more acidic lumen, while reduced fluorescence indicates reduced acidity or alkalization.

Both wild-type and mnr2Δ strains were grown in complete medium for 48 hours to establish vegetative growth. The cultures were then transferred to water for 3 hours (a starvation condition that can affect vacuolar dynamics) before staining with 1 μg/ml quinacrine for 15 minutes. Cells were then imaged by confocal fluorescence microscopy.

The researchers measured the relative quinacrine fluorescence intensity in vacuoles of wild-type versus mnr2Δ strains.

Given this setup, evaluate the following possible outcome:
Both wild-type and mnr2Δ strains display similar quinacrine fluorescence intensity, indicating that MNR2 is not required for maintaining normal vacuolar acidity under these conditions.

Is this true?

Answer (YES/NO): NO